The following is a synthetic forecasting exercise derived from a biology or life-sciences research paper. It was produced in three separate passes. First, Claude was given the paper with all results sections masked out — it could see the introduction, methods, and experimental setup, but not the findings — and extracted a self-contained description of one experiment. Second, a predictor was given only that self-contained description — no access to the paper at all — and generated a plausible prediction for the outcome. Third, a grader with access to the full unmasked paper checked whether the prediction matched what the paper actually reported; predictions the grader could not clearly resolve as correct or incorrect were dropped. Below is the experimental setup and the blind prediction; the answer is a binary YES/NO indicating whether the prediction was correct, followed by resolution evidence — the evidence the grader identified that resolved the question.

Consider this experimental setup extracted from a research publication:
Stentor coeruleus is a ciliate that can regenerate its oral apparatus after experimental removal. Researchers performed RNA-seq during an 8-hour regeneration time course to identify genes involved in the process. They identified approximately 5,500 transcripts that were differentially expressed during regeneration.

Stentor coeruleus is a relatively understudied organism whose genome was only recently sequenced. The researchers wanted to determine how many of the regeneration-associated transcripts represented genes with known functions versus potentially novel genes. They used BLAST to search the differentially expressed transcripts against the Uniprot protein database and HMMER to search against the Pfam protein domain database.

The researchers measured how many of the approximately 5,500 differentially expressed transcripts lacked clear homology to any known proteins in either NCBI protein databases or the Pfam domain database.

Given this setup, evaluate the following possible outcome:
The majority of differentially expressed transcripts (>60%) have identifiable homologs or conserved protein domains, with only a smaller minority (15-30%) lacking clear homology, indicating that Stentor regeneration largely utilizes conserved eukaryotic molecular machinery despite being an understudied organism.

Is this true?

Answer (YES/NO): NO